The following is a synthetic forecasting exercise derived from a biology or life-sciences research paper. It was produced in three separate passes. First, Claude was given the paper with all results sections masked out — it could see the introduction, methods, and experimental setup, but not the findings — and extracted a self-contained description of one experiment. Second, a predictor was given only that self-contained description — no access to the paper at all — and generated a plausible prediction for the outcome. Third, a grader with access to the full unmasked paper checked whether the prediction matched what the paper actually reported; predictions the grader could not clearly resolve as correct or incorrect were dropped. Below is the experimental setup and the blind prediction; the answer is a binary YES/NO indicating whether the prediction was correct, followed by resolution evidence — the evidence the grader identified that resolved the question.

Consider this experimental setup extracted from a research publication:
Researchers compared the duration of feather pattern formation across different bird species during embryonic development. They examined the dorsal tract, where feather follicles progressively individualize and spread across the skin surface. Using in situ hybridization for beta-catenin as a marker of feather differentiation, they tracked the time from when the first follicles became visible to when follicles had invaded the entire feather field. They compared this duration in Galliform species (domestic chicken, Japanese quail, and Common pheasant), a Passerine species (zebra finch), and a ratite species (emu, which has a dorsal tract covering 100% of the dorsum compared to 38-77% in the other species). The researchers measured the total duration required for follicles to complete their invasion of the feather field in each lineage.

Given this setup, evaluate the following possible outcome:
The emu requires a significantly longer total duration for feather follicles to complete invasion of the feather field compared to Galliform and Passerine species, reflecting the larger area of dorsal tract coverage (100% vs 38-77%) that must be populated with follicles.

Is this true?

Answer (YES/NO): NO